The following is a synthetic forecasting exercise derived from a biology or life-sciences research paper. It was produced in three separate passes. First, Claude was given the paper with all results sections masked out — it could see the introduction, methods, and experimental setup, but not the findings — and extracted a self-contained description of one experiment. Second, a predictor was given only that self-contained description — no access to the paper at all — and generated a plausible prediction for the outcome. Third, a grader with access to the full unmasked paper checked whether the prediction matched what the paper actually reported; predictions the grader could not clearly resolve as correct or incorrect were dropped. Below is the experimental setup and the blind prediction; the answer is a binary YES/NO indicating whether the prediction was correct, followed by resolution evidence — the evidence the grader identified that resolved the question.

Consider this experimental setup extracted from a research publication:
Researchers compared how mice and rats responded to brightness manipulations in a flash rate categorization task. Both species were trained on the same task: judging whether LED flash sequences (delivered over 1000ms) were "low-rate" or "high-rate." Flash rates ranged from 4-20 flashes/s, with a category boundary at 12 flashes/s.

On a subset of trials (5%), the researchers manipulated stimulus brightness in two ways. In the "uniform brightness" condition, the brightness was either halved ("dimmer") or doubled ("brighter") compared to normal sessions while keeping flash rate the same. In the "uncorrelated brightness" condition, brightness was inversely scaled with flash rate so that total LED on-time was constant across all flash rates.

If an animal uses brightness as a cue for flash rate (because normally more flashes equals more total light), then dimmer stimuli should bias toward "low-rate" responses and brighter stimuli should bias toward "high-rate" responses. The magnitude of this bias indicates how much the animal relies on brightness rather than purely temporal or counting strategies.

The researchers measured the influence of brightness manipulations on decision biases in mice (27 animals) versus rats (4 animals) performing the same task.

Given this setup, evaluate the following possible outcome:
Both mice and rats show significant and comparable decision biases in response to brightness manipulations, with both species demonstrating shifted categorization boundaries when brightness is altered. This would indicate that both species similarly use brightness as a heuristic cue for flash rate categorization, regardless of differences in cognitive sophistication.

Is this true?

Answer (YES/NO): NO